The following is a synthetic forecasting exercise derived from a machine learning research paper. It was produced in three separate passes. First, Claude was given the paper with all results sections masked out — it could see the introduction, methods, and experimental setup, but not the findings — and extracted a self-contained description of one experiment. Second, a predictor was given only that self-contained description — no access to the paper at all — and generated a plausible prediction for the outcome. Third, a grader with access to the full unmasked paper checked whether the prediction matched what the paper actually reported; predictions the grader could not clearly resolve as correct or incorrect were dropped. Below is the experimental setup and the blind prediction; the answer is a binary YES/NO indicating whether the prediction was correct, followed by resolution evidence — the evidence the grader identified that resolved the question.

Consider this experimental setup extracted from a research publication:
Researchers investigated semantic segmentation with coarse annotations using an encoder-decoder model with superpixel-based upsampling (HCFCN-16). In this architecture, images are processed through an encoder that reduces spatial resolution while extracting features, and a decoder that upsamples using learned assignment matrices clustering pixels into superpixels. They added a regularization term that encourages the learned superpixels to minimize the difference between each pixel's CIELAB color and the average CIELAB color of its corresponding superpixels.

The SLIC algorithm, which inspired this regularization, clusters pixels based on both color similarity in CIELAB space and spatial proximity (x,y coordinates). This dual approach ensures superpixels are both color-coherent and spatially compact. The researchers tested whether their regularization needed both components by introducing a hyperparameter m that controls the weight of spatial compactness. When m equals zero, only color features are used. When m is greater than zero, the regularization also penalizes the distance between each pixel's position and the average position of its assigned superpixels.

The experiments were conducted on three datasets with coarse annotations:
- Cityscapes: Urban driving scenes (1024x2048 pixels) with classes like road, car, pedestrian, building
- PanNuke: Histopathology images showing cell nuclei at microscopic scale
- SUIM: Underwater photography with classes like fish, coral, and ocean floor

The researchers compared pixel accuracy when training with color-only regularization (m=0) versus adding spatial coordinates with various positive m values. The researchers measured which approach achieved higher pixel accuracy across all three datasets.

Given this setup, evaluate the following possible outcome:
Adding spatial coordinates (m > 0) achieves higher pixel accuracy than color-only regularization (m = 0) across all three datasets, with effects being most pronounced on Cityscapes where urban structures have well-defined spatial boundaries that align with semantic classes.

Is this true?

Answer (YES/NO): NO